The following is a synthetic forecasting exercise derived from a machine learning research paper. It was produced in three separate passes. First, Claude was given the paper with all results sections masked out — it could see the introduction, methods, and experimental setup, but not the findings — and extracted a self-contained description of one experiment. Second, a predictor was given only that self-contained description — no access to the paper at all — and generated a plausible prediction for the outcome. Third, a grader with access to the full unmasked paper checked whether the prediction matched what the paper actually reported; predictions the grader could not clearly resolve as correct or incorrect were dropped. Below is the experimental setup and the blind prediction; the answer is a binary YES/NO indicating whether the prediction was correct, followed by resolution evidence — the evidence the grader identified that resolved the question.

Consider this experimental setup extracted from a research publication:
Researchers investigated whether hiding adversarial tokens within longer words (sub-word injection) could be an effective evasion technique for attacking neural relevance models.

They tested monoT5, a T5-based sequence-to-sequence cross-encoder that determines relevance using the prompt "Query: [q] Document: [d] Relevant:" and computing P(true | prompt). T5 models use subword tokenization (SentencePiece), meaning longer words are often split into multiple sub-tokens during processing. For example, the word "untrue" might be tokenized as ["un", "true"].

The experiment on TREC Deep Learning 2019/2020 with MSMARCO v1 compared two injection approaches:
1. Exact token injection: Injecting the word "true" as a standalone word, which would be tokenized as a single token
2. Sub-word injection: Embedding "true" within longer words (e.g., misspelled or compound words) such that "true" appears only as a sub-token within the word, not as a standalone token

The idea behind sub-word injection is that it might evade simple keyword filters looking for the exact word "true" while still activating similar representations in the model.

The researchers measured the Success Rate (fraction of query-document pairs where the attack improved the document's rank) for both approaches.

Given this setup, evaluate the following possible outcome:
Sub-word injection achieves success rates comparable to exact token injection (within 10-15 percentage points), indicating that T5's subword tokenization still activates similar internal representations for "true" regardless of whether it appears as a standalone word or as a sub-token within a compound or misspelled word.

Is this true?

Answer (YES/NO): NO